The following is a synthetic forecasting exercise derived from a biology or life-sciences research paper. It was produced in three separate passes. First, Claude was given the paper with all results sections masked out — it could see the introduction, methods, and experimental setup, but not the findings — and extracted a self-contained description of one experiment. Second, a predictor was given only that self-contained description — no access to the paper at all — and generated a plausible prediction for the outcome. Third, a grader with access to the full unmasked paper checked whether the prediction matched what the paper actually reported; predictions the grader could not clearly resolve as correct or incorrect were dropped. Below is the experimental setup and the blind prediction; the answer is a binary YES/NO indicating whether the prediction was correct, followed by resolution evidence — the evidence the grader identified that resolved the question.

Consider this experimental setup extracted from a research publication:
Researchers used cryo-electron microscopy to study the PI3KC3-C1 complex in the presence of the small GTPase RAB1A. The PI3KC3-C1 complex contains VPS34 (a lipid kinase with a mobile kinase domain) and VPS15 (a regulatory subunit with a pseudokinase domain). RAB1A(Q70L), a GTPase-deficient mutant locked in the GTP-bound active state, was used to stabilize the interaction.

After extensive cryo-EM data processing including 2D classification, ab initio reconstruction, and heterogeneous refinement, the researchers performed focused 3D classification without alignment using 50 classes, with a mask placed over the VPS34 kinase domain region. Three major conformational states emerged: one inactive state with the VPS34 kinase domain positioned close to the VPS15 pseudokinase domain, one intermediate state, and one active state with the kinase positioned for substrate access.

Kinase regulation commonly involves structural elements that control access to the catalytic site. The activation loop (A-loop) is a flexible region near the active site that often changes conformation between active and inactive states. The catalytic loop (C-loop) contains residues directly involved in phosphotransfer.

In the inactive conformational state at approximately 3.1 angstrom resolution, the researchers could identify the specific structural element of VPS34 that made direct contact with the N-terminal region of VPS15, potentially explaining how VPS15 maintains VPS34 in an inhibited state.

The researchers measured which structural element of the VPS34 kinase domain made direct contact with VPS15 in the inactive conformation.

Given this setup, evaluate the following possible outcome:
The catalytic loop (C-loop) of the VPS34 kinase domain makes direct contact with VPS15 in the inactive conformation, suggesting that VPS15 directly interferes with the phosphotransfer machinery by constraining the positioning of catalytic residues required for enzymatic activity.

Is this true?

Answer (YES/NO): YES